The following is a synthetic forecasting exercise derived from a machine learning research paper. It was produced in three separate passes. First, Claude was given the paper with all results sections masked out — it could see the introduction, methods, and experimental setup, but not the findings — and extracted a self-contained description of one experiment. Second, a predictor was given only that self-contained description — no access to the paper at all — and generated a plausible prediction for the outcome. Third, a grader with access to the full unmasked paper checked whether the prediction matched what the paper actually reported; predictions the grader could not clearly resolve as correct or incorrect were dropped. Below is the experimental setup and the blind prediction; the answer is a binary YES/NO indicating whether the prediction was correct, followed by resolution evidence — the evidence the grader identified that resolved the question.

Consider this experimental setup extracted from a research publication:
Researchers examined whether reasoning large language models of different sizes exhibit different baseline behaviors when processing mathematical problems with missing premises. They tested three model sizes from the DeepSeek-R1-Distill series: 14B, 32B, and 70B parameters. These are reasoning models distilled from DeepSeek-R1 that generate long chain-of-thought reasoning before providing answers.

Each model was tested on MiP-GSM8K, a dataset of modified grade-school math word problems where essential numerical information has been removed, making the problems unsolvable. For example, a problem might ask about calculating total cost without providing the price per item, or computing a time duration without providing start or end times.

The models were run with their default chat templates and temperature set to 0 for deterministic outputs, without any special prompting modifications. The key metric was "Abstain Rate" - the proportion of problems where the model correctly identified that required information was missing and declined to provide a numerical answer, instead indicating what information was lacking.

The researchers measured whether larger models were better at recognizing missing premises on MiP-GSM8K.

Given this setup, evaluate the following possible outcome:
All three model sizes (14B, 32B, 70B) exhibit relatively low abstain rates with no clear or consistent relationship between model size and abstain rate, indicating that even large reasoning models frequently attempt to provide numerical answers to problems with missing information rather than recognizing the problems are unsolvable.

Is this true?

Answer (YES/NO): YES